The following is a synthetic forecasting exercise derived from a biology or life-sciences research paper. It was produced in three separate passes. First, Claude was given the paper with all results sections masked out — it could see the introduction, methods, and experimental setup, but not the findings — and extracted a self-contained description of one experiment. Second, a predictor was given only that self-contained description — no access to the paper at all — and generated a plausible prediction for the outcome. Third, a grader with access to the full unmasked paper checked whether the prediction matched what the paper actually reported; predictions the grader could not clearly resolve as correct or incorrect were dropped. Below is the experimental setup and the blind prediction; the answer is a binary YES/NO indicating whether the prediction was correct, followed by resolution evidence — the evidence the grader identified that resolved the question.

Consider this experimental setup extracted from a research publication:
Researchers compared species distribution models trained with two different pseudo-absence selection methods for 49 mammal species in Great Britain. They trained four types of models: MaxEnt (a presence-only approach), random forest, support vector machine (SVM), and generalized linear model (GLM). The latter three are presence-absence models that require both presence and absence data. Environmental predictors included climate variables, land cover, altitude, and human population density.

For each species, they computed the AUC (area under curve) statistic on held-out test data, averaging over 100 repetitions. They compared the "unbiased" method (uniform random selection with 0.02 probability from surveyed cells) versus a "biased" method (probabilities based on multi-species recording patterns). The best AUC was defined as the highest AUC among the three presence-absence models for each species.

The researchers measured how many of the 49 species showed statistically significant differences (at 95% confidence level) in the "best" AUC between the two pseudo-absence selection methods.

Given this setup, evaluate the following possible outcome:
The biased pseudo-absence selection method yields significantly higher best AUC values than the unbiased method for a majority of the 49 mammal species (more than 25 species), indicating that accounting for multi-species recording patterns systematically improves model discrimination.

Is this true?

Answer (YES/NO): NO